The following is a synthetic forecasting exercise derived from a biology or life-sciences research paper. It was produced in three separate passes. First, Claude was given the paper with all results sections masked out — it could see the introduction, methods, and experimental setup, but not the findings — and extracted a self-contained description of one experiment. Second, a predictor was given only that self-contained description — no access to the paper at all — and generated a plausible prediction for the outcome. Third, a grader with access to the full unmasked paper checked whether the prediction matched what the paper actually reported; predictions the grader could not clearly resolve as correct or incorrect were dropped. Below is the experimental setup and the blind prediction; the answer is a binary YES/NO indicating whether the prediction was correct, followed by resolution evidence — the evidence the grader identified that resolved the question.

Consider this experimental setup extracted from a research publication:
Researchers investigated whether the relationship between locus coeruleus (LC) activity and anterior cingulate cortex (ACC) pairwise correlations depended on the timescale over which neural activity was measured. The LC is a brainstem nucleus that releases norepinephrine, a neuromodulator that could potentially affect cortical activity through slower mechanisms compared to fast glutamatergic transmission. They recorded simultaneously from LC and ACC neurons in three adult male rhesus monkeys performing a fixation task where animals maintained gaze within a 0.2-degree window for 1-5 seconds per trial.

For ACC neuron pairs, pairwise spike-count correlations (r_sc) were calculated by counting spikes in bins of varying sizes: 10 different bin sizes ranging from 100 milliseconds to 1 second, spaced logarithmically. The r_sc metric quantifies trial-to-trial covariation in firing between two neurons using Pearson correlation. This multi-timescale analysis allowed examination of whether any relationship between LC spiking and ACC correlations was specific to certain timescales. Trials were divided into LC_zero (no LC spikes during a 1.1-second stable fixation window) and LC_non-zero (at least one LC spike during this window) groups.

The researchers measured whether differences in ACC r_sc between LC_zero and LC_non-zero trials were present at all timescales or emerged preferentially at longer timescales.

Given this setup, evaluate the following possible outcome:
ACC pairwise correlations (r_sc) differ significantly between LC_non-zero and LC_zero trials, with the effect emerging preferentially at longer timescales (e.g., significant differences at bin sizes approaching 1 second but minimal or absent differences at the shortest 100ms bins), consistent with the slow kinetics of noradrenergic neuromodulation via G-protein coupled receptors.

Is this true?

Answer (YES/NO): YES